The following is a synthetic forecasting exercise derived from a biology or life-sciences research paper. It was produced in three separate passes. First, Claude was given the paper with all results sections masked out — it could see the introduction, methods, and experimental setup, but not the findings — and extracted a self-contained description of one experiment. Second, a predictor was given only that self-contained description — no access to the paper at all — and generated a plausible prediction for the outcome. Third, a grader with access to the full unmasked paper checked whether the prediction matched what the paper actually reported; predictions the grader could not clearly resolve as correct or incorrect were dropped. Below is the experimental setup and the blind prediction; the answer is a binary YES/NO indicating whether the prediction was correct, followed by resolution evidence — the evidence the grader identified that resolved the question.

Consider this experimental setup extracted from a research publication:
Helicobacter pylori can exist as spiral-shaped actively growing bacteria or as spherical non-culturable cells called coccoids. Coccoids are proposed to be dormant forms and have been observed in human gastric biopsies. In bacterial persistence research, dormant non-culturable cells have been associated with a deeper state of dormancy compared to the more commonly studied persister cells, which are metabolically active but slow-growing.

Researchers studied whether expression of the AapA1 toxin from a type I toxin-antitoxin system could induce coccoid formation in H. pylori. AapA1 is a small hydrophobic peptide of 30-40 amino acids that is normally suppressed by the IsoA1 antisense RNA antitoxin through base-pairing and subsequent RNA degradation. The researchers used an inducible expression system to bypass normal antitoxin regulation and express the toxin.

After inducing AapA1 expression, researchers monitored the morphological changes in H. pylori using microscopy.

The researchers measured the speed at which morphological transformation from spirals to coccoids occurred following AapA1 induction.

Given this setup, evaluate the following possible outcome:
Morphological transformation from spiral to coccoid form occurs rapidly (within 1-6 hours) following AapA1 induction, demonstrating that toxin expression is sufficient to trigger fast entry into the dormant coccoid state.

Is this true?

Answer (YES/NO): NO